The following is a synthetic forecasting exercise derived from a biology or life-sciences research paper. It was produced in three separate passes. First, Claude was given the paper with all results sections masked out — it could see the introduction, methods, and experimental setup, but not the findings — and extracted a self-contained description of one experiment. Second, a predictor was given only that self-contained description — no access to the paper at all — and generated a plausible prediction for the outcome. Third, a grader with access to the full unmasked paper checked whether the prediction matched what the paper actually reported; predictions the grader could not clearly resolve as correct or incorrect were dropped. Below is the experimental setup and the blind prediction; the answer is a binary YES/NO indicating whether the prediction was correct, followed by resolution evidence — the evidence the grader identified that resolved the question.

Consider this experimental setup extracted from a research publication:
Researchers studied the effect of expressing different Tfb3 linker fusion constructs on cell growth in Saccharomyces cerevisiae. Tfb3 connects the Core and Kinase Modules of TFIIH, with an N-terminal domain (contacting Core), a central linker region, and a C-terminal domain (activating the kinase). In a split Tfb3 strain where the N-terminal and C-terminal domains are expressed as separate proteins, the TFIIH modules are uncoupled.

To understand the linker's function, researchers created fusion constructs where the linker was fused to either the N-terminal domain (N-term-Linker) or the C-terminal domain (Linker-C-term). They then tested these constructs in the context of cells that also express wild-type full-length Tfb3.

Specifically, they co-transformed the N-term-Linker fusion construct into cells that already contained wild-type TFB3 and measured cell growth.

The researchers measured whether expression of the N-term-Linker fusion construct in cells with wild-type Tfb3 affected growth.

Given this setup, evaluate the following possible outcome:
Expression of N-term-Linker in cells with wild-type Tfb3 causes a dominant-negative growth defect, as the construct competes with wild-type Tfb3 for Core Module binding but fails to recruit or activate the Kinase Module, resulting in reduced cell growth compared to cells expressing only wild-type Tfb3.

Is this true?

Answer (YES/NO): YES